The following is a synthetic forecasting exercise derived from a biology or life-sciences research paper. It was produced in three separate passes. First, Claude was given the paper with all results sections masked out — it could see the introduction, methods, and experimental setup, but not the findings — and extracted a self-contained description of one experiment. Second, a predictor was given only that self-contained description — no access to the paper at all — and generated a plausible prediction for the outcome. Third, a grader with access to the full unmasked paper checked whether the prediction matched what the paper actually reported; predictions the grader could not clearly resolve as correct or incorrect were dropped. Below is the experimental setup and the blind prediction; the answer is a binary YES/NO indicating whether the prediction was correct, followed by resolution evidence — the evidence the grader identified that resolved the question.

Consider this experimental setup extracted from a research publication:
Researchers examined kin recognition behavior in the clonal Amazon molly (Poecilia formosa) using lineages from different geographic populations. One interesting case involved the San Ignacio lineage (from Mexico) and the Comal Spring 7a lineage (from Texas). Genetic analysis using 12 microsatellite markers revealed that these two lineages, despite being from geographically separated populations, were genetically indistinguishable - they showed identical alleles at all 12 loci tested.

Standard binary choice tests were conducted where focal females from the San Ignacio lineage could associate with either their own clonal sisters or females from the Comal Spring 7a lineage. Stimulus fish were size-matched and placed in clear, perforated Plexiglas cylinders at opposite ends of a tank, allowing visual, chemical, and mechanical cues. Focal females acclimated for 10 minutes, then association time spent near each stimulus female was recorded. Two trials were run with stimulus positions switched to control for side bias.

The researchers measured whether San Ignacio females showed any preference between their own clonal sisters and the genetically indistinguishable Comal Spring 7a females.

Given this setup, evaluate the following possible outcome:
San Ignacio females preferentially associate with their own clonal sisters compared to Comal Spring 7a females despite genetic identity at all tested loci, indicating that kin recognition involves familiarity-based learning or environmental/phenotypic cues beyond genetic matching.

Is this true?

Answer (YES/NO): YES